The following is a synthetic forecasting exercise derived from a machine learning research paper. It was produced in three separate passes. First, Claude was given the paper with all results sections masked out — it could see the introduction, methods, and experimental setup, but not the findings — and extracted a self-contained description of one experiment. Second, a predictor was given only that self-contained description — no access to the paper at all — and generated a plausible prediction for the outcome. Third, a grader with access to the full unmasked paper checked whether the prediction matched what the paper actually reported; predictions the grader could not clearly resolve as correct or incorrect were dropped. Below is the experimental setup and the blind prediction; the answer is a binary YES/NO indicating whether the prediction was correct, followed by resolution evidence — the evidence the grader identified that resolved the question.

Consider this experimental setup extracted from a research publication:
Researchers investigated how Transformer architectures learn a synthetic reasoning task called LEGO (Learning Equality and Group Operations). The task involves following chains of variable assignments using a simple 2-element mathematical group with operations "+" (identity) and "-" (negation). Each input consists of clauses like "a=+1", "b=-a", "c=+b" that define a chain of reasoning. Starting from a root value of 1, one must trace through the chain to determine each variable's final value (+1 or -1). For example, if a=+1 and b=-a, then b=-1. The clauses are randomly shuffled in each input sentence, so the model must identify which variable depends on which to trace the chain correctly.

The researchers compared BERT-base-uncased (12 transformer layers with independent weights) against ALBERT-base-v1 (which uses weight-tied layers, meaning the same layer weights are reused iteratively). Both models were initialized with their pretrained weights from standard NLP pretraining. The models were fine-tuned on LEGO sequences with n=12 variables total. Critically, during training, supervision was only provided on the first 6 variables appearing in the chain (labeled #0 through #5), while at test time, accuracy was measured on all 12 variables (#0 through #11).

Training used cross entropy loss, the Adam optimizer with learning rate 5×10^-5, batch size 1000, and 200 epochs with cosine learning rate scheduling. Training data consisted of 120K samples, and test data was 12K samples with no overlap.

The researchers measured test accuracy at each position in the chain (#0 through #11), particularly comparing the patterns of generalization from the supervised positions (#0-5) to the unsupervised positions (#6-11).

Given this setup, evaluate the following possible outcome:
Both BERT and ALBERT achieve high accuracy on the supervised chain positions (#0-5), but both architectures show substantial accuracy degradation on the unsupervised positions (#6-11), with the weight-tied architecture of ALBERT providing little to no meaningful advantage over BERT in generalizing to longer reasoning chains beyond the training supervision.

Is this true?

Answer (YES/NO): NO